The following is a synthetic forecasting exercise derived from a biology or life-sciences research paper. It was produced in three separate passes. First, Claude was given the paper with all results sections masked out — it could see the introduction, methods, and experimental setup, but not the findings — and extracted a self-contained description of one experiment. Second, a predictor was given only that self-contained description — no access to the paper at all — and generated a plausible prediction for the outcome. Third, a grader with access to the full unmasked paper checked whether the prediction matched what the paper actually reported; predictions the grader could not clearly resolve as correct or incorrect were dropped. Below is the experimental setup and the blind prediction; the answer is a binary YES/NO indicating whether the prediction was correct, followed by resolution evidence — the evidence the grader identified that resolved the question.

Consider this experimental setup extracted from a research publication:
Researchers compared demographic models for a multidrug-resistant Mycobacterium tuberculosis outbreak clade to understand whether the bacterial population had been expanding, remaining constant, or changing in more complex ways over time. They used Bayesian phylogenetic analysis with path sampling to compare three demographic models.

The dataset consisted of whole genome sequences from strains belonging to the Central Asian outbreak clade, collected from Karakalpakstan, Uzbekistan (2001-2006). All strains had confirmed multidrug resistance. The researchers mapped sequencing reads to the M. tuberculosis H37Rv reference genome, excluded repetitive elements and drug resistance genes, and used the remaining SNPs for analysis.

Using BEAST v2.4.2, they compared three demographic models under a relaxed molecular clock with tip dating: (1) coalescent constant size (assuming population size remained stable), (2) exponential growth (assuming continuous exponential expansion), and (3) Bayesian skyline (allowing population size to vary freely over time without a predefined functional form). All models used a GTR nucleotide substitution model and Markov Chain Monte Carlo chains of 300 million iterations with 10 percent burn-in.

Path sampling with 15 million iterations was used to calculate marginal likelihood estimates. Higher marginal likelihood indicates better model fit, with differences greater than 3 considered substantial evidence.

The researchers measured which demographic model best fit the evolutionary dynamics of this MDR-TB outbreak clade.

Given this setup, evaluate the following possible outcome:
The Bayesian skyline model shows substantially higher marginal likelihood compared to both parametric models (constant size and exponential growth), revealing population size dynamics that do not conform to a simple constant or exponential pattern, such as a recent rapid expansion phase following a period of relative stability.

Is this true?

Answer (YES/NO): YES